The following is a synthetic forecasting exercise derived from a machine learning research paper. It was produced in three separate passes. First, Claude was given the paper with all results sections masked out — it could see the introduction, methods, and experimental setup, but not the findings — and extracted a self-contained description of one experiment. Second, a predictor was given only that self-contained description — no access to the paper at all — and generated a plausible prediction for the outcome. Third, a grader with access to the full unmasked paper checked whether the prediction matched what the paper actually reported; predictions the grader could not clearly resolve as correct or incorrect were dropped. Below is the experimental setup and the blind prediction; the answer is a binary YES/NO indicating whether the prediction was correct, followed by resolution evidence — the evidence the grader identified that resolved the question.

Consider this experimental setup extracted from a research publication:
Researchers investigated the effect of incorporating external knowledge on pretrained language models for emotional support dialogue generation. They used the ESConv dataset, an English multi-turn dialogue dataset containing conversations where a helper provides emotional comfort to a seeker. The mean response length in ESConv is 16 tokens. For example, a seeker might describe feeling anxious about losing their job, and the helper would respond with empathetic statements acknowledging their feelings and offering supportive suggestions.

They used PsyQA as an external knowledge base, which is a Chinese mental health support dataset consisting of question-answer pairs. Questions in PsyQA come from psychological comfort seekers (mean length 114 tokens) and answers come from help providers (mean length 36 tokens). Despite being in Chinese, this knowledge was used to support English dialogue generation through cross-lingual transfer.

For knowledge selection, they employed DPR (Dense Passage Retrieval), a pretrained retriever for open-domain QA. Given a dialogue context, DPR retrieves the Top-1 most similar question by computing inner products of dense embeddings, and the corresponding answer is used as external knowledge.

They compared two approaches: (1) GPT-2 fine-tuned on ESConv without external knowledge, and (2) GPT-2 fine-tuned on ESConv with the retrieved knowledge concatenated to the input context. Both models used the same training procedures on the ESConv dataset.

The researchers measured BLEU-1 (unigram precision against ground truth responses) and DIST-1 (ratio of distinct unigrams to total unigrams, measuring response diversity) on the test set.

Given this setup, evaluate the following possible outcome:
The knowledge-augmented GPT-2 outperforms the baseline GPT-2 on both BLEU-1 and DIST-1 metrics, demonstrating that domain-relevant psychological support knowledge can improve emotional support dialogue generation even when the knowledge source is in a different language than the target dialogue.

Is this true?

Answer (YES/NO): YES